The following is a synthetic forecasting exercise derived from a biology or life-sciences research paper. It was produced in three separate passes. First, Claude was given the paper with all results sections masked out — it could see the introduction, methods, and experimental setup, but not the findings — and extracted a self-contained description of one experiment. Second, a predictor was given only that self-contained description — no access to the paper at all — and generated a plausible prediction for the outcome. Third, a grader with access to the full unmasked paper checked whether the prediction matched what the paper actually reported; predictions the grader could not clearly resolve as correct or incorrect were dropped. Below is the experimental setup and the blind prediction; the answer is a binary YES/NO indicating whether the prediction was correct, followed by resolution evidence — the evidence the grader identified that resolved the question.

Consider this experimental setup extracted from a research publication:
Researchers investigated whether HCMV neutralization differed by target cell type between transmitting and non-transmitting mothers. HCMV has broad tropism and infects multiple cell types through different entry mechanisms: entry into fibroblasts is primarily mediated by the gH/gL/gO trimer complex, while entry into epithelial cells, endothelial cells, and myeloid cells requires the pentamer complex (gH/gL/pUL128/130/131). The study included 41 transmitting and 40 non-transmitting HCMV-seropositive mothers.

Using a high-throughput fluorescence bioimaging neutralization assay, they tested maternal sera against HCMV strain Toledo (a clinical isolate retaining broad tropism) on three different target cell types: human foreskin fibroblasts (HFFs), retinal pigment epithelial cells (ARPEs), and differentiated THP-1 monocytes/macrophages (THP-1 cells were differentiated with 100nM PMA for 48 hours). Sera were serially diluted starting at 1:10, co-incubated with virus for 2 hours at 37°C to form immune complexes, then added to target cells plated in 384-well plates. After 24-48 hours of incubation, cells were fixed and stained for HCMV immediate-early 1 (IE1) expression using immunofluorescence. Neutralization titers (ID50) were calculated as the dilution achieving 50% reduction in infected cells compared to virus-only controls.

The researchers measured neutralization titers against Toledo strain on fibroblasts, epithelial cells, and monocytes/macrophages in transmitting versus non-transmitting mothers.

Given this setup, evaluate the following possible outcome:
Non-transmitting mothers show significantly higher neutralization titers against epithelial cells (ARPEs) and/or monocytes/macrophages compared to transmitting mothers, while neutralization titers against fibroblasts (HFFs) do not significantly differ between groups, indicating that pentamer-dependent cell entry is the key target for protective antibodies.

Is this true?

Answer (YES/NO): NO